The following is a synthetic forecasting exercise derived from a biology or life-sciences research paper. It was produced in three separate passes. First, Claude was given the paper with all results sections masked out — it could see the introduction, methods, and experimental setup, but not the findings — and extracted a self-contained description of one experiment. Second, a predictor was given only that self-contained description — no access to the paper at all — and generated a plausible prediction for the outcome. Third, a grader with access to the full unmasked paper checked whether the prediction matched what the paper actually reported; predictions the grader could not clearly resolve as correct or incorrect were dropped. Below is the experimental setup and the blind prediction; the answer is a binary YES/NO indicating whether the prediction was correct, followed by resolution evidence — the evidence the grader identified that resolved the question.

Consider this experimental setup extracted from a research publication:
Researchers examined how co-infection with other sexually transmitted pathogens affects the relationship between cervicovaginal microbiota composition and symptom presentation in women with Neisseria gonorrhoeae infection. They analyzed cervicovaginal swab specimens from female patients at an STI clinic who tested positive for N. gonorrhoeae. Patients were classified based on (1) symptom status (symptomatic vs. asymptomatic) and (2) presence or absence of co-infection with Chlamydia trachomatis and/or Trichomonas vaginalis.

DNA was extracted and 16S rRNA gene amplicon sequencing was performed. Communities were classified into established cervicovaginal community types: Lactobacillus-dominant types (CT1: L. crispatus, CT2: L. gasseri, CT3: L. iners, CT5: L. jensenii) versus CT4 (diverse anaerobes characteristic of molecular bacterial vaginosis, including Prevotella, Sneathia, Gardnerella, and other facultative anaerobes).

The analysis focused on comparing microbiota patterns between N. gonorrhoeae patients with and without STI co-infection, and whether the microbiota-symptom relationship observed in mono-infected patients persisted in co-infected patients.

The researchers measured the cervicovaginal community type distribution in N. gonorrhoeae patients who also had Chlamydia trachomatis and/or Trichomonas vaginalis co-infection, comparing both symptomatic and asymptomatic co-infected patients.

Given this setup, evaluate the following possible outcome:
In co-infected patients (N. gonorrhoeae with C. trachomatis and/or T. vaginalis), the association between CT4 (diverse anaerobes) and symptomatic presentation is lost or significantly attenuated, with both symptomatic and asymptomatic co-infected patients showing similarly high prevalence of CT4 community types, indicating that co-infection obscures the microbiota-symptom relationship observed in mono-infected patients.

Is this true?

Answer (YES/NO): YES